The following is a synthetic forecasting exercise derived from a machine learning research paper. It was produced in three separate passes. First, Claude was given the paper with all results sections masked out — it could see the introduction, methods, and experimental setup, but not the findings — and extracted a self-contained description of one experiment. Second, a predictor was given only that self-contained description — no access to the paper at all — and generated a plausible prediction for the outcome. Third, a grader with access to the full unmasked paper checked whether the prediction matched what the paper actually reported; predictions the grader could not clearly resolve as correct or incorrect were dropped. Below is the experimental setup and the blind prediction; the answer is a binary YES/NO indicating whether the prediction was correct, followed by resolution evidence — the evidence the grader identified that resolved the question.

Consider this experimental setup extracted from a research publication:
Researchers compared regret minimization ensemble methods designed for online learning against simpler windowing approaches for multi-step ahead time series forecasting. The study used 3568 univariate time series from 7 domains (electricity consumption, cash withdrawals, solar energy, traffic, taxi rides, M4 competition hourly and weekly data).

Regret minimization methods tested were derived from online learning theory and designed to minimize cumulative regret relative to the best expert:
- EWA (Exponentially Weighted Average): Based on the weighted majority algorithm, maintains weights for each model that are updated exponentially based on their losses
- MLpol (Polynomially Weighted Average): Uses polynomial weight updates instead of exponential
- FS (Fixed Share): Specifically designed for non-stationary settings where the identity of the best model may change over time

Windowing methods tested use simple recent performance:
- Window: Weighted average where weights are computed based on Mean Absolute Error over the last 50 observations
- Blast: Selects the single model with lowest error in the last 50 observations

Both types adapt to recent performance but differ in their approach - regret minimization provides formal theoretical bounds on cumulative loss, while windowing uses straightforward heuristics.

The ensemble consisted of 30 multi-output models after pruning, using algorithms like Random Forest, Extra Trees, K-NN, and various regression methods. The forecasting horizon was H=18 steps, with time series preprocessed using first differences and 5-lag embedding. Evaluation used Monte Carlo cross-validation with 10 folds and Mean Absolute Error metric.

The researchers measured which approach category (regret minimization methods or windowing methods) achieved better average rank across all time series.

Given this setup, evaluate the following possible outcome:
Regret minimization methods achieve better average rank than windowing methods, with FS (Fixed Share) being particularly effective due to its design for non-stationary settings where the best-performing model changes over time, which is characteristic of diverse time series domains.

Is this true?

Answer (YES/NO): NO